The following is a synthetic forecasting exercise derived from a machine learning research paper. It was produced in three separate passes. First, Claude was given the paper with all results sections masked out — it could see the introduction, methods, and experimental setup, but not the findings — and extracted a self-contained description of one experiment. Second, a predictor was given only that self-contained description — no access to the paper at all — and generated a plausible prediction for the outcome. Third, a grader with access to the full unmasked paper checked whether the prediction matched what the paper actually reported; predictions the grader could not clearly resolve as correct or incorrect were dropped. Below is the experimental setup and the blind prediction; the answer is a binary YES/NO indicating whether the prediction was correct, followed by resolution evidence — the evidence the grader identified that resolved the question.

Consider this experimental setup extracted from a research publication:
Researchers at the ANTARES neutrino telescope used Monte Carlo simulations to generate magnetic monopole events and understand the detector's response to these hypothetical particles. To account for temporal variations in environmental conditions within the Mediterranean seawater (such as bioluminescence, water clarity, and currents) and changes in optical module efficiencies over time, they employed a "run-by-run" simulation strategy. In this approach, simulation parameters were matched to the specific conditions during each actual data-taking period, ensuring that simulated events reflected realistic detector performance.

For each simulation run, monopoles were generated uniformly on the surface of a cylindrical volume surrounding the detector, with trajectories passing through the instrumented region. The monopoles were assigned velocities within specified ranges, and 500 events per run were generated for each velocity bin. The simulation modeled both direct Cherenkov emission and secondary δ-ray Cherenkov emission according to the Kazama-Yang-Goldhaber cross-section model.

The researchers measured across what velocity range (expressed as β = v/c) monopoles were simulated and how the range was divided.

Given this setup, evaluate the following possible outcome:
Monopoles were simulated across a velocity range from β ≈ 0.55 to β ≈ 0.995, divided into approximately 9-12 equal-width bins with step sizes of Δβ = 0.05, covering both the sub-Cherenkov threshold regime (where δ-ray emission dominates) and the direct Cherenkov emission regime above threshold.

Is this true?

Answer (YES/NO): NO